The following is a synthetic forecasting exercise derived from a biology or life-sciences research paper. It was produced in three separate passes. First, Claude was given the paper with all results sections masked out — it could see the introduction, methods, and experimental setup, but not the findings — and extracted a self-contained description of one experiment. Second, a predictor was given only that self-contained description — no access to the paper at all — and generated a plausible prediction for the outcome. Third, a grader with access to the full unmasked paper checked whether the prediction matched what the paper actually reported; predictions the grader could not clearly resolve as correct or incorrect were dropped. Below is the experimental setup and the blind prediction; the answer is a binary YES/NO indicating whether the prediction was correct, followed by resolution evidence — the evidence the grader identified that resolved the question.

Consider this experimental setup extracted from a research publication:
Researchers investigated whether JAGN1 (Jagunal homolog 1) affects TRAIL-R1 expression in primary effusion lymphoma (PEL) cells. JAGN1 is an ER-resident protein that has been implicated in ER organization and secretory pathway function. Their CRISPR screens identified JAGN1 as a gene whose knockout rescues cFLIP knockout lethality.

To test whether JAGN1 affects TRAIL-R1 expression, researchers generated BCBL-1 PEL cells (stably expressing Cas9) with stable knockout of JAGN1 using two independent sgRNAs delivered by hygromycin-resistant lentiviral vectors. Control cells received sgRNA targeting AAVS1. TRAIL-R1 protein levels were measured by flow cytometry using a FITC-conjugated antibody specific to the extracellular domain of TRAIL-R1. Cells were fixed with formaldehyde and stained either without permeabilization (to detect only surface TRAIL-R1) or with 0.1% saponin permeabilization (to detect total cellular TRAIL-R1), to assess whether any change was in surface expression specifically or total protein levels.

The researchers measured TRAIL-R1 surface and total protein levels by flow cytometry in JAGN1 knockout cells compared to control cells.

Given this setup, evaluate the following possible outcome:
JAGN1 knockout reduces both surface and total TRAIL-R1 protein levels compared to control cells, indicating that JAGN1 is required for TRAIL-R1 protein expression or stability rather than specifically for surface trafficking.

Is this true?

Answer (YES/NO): NO